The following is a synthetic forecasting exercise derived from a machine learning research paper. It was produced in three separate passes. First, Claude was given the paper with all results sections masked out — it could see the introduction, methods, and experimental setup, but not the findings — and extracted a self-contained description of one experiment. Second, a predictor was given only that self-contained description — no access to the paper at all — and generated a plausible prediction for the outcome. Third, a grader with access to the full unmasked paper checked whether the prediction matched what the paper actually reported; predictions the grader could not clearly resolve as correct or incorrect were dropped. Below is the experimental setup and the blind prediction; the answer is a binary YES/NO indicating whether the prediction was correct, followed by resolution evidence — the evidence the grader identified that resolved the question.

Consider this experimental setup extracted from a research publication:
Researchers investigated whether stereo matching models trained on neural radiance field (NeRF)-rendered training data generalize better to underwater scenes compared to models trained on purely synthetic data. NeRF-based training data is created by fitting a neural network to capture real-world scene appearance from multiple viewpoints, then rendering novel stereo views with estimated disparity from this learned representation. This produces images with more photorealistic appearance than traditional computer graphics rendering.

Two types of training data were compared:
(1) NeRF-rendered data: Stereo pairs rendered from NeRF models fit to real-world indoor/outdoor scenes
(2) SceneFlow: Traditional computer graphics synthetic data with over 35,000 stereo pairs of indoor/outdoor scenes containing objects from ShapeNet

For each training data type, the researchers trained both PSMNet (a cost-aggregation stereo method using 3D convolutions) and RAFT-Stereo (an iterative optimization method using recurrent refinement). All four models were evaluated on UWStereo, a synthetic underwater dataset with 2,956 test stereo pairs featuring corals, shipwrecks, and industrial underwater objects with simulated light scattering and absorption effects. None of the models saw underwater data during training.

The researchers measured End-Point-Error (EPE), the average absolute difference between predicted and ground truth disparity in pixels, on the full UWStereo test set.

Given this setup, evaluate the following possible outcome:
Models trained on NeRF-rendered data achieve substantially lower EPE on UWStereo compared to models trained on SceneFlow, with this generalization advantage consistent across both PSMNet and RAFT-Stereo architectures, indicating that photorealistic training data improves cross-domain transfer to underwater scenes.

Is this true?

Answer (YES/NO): NO